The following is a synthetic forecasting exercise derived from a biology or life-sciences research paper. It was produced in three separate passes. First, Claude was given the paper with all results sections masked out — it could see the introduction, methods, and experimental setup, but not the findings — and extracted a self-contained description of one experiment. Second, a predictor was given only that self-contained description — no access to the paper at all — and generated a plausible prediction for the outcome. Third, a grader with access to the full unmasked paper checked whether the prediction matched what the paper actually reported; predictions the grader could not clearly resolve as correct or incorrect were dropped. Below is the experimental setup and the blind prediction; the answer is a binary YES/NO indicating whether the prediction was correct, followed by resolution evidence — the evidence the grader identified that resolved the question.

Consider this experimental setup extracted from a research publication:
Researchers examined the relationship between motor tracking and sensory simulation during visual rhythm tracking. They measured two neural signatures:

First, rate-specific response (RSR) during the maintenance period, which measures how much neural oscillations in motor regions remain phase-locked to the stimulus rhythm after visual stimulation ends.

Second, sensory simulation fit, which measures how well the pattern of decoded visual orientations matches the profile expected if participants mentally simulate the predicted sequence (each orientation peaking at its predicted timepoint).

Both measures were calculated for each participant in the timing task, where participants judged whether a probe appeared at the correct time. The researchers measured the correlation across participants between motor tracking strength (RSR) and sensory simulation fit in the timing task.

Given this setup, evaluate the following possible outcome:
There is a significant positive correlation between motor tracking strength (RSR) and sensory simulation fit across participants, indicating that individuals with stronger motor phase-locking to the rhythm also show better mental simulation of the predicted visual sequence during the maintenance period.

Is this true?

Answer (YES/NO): YES